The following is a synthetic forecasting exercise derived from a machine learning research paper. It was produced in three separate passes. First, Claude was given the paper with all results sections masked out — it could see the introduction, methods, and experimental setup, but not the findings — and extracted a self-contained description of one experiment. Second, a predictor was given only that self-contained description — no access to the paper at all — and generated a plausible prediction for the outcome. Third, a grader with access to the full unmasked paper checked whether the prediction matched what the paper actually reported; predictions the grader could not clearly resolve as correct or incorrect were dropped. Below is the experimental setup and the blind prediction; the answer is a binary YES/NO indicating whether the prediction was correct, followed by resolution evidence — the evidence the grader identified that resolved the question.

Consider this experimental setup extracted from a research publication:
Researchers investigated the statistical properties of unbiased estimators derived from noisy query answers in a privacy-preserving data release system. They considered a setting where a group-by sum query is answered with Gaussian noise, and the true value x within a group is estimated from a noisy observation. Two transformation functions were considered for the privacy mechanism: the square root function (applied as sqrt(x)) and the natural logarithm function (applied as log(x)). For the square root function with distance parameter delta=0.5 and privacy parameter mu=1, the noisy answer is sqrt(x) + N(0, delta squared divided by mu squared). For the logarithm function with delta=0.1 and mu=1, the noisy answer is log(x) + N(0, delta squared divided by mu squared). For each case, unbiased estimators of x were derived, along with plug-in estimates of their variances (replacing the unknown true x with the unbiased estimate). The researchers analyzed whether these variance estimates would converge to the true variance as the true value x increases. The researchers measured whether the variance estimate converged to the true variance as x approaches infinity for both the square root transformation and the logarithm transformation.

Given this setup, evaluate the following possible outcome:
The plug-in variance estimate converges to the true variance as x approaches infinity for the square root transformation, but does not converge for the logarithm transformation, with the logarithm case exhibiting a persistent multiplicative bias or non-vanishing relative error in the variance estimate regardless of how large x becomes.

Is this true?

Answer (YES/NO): YES